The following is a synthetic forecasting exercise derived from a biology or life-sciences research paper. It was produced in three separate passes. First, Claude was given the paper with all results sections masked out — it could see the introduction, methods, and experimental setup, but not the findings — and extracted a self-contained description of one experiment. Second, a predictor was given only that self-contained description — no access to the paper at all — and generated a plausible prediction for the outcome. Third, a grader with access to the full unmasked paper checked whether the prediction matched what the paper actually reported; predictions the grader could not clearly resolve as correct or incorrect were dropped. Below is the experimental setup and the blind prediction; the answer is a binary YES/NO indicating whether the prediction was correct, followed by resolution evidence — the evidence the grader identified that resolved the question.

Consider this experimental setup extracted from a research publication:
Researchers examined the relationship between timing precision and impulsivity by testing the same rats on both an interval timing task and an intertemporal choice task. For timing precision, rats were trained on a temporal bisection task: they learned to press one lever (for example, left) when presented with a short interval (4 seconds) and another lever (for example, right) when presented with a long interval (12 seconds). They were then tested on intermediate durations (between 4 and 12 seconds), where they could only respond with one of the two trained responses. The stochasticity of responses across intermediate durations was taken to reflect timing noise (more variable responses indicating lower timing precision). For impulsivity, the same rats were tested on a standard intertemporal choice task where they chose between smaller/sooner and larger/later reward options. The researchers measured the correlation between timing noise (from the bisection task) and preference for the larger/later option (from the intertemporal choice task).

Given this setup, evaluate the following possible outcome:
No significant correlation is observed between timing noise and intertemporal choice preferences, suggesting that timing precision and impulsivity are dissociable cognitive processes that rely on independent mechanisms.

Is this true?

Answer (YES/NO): NO